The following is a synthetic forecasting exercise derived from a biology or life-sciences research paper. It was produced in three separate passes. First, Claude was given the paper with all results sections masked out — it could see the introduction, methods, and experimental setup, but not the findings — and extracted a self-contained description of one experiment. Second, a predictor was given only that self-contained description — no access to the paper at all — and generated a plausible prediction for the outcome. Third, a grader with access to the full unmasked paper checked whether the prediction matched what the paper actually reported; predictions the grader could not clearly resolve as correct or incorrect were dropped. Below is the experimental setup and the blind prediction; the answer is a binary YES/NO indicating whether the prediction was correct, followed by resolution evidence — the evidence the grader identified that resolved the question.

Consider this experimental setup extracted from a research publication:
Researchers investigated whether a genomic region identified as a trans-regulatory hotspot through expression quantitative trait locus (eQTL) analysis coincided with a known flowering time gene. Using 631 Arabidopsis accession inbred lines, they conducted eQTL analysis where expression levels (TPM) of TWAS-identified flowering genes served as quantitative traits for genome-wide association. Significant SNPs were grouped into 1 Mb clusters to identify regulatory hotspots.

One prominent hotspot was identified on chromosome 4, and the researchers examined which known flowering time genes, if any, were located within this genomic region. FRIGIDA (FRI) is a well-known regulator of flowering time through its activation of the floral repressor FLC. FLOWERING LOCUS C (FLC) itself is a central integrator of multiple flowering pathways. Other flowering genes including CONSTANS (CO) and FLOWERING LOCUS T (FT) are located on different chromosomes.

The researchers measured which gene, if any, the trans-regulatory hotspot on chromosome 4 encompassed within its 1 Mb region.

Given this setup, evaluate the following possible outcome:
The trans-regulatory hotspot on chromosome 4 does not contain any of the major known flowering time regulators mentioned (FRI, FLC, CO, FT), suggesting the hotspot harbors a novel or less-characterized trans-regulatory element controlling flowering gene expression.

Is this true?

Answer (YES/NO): NO